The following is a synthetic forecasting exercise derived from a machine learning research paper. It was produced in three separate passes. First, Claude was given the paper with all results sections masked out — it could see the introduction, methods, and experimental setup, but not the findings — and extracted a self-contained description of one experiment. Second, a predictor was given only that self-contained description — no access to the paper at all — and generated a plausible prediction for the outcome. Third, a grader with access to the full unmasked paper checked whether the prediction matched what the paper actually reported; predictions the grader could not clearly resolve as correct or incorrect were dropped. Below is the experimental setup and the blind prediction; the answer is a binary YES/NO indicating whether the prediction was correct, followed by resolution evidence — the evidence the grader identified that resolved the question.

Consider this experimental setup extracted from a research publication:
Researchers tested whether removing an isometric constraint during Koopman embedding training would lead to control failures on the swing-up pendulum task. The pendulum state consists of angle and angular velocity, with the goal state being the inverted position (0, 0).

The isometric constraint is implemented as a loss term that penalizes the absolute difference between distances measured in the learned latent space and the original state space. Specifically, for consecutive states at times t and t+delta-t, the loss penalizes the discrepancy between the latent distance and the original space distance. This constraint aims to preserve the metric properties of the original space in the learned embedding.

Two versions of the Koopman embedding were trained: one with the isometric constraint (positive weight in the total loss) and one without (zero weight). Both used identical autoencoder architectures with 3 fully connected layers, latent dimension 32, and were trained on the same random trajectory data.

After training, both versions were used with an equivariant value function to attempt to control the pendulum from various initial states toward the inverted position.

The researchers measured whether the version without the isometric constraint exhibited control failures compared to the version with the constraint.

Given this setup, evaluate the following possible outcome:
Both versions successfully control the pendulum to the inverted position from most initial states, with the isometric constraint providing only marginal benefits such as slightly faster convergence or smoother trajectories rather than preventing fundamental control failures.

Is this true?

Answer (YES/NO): NO